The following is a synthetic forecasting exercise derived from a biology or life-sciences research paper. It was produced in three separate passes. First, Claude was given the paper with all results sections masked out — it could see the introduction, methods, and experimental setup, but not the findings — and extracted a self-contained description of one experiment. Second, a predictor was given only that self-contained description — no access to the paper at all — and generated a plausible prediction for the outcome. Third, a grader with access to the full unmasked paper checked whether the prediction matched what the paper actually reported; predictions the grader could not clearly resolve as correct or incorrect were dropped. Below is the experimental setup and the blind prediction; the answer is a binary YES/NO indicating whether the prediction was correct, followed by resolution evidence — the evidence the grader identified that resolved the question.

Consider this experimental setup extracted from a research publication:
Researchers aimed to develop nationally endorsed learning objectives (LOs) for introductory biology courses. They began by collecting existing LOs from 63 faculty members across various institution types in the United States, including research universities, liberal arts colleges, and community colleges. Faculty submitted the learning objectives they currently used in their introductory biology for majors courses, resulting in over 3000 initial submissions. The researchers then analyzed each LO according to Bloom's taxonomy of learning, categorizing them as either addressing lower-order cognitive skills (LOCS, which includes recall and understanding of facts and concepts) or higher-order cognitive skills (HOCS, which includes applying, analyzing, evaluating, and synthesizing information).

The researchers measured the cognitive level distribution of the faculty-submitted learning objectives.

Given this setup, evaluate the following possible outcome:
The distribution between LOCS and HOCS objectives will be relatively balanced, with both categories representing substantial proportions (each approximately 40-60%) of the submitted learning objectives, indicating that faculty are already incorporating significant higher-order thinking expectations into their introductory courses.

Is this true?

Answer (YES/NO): NO